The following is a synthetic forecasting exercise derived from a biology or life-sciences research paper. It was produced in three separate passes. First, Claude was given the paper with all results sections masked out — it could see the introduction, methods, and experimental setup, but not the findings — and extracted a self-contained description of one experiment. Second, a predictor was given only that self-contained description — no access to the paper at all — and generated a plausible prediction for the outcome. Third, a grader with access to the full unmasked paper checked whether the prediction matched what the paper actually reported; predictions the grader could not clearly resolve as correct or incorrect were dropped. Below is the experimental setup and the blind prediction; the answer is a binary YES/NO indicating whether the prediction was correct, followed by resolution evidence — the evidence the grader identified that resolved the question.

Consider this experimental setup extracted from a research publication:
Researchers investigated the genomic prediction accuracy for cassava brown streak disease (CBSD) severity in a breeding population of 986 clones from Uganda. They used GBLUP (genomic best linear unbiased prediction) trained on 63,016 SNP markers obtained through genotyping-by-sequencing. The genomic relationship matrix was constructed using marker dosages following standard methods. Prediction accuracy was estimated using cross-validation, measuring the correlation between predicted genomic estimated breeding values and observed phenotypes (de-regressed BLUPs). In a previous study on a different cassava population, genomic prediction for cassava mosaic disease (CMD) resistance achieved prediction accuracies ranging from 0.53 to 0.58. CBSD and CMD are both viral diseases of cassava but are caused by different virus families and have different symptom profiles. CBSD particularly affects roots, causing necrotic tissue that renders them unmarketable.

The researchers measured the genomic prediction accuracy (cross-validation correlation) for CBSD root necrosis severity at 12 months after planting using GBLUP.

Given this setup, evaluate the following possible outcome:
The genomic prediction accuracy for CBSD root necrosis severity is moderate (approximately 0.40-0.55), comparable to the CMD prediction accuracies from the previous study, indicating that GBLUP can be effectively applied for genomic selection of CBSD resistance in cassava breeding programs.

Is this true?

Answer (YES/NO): NO